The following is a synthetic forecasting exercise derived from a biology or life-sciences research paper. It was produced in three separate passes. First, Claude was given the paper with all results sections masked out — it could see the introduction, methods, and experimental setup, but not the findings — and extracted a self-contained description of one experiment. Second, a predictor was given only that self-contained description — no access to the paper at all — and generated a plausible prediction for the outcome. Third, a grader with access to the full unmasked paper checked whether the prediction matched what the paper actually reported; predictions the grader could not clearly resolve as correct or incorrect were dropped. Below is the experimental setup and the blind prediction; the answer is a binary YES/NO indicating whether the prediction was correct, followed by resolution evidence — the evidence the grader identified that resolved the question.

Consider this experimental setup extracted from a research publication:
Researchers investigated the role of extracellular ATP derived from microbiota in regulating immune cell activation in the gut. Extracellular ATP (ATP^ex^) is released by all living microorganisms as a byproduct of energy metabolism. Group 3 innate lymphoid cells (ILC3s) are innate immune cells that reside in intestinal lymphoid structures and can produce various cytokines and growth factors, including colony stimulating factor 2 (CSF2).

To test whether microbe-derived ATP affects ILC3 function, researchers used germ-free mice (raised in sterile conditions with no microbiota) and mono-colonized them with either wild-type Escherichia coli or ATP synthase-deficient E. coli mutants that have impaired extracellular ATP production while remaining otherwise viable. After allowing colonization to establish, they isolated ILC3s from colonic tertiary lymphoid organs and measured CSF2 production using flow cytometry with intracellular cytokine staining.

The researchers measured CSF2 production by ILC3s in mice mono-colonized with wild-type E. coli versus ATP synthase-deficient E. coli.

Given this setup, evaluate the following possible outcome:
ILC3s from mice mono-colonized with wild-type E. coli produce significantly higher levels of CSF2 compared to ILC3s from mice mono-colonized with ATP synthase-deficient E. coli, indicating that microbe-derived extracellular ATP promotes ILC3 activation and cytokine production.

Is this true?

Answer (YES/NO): YES